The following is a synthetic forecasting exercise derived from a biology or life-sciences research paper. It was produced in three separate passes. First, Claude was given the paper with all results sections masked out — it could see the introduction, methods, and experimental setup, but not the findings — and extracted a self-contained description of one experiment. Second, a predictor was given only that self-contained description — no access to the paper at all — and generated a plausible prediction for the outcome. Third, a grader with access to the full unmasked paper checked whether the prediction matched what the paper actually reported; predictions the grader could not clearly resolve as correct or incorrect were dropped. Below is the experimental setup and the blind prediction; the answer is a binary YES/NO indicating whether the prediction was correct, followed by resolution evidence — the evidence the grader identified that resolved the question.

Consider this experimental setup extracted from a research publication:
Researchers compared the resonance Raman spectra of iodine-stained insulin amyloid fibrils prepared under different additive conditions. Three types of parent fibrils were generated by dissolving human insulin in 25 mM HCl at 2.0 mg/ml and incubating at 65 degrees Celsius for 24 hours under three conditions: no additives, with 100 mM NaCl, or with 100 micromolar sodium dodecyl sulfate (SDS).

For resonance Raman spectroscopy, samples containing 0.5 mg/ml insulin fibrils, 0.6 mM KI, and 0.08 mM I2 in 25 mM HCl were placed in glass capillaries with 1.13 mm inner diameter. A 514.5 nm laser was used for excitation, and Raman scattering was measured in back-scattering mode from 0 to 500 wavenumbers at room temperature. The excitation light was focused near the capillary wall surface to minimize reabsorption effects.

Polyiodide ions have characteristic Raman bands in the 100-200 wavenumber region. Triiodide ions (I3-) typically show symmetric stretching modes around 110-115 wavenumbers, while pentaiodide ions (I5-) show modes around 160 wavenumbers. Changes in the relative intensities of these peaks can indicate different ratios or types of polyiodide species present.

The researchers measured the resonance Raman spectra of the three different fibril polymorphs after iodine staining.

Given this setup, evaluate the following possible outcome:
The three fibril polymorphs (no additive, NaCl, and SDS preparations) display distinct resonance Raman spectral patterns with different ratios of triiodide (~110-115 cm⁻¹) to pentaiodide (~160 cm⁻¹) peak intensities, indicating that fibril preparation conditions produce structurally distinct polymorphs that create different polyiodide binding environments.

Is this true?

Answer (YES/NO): NO